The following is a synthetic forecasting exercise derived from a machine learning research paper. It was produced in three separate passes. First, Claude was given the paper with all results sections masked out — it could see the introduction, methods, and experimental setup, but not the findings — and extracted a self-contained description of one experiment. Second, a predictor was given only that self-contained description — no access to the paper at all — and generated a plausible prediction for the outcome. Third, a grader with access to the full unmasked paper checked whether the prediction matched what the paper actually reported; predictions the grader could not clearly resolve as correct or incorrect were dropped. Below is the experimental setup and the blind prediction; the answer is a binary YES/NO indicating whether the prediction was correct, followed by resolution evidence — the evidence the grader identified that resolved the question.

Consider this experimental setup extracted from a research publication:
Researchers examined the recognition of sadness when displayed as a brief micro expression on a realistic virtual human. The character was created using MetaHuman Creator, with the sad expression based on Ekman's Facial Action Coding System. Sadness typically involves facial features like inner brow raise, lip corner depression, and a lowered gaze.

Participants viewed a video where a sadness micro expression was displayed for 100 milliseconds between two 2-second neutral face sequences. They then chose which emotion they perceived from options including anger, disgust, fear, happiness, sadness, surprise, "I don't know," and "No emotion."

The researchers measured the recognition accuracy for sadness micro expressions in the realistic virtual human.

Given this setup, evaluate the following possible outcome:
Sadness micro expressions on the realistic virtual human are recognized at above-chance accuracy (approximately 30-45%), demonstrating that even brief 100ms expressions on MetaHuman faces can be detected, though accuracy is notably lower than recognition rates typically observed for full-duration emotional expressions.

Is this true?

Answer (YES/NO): NO